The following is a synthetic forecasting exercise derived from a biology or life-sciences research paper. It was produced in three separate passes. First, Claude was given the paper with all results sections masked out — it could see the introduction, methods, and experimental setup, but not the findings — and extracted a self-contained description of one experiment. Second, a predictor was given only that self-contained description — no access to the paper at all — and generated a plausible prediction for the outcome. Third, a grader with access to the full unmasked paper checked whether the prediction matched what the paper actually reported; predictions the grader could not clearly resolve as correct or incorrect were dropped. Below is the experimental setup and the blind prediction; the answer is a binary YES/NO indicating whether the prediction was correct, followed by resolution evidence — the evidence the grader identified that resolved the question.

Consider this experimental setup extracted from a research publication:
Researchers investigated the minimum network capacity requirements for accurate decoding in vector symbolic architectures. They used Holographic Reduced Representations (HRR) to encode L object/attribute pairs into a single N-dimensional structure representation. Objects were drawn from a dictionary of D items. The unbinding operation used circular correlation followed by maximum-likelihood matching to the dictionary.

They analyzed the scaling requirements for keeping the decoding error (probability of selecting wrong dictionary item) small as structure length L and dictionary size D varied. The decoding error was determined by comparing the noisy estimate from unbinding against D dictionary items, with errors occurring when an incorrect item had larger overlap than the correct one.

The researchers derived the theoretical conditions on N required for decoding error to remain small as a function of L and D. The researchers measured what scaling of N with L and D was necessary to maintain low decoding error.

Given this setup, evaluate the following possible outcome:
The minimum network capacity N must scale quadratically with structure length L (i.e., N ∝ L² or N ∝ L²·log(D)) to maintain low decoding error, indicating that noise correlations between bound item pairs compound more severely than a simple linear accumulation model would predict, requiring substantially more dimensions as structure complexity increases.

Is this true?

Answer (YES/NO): NO